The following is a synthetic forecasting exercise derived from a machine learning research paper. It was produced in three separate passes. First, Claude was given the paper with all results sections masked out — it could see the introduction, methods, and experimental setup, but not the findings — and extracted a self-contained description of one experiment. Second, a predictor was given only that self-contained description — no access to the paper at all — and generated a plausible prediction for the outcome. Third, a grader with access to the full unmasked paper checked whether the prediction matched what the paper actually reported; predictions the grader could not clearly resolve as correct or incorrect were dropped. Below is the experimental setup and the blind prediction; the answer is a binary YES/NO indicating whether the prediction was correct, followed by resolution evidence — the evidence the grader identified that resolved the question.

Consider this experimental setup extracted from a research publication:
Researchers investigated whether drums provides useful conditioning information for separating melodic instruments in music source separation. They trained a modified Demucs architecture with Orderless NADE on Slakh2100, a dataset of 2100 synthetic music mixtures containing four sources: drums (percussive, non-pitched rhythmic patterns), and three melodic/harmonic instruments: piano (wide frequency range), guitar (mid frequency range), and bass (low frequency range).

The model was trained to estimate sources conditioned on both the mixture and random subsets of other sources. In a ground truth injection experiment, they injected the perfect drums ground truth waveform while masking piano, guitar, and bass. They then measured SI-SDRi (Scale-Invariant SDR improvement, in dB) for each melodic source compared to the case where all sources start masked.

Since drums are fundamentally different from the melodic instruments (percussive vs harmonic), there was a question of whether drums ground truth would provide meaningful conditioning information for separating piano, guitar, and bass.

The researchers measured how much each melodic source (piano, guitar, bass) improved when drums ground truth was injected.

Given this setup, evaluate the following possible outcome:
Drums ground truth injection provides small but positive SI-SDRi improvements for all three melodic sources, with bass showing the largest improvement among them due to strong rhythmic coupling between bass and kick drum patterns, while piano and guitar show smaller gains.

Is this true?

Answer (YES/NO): YES